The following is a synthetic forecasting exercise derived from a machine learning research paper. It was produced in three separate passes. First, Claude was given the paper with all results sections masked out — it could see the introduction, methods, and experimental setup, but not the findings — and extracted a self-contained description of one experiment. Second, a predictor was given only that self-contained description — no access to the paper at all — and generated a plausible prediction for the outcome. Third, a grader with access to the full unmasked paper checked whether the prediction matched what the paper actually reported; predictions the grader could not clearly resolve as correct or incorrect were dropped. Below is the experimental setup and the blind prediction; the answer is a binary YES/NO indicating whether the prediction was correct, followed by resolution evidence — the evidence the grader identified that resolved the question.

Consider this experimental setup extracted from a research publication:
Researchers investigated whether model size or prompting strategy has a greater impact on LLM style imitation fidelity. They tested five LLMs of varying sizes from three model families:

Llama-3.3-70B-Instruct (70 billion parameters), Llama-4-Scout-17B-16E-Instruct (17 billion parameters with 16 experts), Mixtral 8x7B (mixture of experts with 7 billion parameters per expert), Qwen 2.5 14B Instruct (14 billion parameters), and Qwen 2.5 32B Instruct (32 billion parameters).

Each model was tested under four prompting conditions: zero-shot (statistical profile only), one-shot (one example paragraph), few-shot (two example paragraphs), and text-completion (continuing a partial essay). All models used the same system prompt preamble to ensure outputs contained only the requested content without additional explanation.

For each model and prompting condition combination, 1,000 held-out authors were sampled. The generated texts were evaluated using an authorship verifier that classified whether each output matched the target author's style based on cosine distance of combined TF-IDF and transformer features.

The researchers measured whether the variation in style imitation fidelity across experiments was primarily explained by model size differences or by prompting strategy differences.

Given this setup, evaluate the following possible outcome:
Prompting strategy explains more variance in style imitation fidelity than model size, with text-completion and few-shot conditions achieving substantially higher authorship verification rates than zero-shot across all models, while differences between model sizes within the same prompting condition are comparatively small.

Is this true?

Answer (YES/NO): YES